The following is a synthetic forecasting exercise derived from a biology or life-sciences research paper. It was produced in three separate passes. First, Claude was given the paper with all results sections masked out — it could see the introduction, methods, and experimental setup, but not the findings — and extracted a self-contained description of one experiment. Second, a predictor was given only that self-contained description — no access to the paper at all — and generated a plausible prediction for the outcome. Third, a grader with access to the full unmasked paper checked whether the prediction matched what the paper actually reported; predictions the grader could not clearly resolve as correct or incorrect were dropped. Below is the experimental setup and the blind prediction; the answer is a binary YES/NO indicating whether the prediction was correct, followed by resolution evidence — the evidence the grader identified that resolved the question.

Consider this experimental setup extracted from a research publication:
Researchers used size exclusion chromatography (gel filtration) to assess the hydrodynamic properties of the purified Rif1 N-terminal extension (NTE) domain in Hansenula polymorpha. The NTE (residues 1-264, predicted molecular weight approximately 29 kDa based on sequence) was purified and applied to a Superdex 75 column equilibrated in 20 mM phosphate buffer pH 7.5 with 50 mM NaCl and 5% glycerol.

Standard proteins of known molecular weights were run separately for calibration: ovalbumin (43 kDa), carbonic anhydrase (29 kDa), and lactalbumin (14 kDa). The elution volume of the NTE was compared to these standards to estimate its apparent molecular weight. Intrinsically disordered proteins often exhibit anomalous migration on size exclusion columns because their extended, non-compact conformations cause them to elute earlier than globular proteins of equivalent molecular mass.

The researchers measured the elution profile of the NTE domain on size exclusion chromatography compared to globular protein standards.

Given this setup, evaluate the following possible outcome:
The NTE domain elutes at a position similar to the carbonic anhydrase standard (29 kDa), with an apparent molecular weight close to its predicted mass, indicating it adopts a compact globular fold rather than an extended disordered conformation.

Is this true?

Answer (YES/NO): NO